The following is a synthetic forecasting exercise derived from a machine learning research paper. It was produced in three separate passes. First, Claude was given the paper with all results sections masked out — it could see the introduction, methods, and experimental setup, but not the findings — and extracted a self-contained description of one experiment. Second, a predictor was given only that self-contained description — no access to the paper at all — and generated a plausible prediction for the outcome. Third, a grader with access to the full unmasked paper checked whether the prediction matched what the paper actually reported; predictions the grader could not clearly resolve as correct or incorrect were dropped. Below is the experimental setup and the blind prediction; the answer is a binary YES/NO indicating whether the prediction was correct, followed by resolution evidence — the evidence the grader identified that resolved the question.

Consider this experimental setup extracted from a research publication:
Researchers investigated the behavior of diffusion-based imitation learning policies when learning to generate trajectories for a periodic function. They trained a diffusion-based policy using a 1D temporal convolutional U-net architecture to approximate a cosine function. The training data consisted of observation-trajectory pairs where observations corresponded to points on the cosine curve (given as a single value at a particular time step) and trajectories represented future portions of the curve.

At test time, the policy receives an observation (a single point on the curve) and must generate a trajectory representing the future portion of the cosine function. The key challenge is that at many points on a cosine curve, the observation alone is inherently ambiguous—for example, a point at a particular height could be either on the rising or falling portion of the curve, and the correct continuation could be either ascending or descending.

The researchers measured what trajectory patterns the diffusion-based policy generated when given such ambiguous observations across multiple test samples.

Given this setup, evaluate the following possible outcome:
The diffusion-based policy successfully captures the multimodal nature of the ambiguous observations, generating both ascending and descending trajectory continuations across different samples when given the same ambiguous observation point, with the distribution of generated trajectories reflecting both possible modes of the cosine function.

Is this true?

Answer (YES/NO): YES